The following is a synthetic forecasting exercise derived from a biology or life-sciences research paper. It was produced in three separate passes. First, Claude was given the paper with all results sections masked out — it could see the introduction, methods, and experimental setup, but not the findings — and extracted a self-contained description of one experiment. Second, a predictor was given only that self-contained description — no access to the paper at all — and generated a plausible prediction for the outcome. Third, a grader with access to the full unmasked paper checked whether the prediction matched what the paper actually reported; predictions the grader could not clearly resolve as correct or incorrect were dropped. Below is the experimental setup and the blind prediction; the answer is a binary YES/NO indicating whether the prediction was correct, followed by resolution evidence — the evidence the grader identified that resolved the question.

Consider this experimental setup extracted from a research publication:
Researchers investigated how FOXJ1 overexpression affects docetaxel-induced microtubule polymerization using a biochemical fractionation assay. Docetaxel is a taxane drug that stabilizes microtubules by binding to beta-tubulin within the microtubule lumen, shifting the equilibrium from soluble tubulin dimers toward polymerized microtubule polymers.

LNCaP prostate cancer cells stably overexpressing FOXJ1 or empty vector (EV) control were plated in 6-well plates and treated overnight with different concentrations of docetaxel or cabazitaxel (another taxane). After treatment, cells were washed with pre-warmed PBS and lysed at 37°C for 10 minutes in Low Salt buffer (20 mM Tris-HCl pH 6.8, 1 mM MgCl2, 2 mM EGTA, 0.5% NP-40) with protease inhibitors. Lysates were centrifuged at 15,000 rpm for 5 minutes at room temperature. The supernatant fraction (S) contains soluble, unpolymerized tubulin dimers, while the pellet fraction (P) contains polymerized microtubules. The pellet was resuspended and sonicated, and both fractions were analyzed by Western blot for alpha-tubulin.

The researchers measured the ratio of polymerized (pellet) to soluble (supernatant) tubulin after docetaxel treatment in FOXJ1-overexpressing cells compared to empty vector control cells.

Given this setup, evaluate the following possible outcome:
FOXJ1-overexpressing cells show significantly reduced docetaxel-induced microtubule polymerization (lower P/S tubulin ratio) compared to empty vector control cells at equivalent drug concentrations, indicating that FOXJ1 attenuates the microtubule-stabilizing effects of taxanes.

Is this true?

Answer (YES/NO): YES